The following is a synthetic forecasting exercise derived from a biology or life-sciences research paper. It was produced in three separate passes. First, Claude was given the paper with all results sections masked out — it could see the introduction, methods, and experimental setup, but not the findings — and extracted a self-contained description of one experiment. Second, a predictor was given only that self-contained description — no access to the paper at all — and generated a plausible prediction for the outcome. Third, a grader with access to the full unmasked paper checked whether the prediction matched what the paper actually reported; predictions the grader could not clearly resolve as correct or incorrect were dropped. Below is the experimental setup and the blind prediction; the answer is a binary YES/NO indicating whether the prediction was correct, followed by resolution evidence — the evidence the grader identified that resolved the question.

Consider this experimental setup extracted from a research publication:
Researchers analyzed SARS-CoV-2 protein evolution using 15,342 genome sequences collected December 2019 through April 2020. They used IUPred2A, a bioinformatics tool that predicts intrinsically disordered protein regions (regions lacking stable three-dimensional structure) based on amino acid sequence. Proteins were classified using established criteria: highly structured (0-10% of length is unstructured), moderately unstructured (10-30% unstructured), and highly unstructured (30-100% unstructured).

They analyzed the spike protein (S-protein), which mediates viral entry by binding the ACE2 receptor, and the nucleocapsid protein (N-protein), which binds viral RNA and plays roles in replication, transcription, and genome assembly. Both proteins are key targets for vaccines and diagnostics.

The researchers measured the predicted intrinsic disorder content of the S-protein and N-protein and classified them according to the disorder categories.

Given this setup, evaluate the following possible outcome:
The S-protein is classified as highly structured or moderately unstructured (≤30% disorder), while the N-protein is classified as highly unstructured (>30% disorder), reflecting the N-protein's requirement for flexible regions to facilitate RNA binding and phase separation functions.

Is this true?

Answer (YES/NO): YES